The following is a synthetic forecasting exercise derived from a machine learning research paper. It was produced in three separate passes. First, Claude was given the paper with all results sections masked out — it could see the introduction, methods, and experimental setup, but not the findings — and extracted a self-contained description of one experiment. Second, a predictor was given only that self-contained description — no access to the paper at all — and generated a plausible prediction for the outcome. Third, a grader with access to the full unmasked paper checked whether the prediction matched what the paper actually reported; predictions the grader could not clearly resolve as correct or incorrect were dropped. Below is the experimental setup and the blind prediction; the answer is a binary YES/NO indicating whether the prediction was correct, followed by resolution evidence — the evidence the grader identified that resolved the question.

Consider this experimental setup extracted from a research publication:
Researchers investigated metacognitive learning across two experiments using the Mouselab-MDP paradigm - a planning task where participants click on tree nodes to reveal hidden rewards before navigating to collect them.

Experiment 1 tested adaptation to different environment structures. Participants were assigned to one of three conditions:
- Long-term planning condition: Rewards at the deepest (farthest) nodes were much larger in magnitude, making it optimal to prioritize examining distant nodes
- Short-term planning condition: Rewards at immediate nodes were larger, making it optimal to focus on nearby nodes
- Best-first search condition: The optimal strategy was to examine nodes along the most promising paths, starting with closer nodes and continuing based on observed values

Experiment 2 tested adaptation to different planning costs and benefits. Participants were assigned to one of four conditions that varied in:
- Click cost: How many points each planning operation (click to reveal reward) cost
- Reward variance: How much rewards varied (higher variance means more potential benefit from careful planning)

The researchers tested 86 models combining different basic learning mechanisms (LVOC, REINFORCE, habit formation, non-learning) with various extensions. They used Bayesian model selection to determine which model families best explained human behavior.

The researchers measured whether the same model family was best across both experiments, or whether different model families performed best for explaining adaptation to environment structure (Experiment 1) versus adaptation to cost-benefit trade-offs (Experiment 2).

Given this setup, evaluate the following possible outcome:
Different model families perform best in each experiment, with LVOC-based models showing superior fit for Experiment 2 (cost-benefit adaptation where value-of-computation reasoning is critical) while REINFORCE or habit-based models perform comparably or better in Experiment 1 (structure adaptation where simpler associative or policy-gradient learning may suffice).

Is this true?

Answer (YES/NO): NO